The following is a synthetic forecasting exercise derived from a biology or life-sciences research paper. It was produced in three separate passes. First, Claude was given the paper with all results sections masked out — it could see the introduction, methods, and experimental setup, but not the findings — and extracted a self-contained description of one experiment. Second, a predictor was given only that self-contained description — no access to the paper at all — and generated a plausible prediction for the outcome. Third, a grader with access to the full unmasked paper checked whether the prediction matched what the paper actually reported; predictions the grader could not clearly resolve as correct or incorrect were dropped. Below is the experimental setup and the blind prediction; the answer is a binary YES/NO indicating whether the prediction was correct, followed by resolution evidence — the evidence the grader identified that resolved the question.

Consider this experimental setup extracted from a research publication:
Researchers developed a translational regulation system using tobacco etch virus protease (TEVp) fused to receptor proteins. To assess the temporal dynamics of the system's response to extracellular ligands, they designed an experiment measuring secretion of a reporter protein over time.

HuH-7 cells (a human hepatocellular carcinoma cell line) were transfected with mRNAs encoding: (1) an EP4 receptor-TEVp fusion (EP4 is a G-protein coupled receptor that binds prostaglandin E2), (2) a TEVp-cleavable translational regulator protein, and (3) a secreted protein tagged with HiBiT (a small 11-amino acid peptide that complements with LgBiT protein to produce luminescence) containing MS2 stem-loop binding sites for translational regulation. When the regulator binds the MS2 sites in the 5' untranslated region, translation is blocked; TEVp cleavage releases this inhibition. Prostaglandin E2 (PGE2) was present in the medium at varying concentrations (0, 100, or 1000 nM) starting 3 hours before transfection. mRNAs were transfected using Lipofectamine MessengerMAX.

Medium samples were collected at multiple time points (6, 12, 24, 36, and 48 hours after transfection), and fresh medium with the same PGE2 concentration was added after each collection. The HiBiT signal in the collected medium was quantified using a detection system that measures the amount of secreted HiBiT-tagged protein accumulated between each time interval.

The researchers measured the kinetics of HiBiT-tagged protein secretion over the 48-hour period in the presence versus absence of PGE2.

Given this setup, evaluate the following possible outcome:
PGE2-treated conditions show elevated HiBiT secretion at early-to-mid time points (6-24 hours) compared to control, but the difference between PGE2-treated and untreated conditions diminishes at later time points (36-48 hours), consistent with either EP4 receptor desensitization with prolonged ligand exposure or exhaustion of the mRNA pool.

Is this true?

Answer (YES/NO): NO